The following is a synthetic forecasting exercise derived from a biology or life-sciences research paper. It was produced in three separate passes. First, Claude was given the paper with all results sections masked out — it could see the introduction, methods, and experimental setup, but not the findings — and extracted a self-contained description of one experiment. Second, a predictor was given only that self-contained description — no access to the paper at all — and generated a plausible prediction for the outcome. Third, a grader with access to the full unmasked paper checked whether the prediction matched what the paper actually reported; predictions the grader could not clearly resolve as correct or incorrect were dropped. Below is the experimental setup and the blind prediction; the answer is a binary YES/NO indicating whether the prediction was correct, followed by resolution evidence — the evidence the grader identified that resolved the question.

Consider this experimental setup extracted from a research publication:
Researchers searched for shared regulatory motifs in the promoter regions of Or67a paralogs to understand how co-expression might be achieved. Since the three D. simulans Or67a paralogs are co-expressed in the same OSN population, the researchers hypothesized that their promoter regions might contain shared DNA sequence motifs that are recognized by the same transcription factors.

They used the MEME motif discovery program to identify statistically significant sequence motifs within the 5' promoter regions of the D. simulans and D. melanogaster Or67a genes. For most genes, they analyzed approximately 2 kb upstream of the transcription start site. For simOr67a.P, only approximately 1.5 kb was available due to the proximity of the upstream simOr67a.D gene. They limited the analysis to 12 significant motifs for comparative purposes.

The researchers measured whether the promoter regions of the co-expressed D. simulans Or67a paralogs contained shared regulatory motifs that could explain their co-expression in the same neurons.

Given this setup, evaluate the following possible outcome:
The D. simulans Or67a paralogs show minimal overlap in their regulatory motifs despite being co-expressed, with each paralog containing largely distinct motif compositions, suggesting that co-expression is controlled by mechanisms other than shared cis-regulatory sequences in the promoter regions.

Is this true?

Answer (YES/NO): NO